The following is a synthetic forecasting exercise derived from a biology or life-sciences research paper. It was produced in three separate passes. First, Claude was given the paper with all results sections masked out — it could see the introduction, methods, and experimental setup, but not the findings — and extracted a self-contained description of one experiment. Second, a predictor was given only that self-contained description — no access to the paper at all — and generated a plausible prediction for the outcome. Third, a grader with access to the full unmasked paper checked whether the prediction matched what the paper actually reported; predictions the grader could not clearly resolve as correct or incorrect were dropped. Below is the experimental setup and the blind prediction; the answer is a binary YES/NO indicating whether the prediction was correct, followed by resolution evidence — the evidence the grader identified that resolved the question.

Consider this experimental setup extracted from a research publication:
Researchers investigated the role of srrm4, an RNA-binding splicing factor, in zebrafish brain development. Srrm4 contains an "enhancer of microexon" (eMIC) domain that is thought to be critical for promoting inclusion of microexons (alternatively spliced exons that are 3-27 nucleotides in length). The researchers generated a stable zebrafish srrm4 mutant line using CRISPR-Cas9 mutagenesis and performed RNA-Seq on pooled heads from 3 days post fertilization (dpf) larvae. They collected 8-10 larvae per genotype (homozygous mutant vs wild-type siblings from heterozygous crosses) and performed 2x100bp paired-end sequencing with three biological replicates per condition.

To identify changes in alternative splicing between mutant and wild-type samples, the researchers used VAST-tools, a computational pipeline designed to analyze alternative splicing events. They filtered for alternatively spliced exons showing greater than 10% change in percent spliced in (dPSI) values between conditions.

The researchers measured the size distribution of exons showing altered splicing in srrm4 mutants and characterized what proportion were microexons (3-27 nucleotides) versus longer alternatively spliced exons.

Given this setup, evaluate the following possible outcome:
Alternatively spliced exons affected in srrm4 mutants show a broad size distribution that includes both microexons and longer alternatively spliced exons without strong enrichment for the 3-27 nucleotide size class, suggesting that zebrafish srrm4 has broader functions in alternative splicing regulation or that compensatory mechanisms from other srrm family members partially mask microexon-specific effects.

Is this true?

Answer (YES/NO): YES